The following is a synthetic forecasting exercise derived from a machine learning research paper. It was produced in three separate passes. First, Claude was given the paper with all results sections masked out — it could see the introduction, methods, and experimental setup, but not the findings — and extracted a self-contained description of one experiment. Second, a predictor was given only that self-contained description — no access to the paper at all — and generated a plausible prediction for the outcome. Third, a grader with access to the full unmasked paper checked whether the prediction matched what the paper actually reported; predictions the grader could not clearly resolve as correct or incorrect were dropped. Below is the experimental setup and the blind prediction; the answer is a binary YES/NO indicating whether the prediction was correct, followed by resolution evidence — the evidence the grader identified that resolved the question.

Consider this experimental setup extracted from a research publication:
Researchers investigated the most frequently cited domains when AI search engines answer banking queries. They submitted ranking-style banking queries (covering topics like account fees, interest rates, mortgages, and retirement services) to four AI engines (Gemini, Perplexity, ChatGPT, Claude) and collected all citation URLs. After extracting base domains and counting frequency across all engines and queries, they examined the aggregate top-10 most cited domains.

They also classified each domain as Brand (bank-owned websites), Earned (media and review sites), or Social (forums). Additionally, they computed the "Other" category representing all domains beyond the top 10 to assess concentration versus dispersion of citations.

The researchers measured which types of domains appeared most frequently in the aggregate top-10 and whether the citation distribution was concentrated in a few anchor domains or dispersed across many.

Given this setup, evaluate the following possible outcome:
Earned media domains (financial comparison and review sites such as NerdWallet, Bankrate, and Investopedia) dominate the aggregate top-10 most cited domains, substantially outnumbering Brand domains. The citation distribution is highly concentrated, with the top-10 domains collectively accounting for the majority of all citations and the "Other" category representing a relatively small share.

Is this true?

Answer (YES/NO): NO